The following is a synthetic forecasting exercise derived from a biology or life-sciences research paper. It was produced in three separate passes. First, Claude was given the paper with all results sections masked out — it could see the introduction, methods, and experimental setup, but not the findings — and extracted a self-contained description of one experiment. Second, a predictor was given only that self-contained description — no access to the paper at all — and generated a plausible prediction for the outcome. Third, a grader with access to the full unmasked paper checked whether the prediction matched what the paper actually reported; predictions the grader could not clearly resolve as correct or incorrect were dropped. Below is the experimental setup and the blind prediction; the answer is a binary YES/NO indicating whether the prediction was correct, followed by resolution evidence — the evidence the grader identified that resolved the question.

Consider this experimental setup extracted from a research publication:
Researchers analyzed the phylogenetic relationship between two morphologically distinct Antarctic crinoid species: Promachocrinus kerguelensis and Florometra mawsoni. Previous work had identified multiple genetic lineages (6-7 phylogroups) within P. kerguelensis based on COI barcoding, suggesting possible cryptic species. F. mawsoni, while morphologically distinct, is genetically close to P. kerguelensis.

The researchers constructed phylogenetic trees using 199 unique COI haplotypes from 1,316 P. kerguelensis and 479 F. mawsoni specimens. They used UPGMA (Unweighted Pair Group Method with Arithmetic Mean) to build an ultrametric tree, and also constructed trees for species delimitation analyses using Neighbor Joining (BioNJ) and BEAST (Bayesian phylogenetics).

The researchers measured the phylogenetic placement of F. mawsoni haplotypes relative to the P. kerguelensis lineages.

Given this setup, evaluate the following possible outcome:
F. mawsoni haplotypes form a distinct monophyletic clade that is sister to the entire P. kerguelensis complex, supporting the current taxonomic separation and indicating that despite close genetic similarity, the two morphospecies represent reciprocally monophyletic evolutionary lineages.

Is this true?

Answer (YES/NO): NO